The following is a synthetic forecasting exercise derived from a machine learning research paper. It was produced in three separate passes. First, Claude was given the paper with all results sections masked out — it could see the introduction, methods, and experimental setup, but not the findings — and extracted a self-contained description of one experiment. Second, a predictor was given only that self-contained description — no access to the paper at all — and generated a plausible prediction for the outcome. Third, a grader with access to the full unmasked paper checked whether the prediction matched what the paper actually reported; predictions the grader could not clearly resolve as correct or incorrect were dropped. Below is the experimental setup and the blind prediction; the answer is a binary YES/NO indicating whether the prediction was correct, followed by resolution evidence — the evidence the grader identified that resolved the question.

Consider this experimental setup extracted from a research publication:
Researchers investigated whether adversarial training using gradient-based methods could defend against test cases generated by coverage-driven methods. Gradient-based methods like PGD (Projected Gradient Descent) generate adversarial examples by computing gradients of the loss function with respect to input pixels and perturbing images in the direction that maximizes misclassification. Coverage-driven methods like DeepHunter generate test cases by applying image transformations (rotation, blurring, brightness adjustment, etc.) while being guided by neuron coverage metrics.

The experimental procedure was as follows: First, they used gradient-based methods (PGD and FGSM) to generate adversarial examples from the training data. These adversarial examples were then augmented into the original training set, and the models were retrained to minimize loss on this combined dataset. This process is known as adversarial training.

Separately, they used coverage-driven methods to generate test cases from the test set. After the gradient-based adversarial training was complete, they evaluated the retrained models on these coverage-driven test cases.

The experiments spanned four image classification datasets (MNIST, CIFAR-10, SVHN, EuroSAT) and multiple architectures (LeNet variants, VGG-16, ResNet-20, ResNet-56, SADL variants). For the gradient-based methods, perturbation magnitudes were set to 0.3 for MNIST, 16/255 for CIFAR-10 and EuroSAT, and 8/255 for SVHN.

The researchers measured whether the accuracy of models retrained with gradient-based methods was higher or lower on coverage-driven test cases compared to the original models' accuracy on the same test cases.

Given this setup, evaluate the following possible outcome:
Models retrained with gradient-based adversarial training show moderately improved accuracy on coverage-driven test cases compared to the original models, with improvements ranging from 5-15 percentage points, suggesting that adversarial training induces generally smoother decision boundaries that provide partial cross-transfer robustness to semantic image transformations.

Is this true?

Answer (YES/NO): NO